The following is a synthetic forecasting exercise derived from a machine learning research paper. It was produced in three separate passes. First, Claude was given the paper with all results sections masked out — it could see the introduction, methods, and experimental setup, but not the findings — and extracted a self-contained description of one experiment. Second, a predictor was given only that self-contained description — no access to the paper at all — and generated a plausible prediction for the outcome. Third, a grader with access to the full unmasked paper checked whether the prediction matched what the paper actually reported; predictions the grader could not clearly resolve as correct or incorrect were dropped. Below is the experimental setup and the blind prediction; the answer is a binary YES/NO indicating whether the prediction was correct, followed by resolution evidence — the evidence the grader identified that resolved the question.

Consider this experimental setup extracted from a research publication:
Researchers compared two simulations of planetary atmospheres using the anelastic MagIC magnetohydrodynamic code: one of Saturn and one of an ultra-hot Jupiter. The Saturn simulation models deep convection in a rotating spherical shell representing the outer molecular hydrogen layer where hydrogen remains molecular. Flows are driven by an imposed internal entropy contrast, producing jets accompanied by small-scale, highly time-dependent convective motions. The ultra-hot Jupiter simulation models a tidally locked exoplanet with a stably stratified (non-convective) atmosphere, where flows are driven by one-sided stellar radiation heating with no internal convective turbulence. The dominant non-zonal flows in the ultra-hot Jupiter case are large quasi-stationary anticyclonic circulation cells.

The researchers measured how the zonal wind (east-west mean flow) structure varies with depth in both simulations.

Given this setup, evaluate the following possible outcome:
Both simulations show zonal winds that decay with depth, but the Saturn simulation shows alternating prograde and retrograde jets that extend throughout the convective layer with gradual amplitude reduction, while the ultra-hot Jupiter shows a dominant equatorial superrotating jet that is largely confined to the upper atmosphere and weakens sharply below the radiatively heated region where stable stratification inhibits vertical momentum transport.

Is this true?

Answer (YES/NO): NO